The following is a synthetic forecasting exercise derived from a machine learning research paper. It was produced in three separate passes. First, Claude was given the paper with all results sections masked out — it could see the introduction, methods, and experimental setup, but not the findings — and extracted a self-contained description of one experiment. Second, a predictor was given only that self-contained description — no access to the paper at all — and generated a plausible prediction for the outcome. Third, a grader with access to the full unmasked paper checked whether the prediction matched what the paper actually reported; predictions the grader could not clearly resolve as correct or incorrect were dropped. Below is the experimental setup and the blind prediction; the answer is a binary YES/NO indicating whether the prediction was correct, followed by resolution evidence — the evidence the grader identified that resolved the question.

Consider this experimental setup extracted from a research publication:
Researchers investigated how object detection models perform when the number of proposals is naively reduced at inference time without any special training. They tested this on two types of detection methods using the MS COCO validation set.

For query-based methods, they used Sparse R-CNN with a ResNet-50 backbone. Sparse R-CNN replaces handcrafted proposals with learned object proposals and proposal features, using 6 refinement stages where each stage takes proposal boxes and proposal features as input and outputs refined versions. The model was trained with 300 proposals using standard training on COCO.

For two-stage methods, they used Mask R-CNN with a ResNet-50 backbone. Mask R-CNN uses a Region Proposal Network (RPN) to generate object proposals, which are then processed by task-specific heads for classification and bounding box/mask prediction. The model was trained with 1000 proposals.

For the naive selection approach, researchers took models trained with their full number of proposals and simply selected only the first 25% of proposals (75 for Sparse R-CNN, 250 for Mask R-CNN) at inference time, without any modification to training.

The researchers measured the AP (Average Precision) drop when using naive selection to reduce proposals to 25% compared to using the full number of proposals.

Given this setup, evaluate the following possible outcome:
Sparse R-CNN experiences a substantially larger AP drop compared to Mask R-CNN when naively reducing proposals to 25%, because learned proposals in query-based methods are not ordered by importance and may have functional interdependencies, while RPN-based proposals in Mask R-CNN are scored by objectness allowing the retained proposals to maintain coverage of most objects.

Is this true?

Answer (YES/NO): YES